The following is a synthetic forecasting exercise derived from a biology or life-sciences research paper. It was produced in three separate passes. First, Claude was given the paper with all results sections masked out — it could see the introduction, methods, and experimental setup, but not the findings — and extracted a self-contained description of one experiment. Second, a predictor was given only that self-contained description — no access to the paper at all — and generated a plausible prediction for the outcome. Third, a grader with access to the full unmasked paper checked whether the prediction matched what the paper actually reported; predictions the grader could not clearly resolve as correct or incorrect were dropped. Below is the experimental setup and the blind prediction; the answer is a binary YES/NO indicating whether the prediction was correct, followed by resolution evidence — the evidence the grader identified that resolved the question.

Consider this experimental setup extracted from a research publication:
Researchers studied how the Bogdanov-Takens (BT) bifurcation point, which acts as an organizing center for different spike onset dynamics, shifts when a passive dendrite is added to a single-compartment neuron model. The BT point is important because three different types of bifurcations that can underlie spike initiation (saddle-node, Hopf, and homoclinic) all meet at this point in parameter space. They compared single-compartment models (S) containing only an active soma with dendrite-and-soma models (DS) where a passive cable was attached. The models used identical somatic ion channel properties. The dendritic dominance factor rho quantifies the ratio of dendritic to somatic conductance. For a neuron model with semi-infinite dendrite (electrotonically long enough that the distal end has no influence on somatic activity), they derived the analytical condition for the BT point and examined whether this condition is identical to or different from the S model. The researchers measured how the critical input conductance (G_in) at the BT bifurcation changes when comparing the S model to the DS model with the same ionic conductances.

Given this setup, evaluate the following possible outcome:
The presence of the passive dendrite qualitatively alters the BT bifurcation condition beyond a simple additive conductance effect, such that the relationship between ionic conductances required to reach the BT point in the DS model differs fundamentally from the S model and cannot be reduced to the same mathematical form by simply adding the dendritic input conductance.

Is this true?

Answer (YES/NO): YES